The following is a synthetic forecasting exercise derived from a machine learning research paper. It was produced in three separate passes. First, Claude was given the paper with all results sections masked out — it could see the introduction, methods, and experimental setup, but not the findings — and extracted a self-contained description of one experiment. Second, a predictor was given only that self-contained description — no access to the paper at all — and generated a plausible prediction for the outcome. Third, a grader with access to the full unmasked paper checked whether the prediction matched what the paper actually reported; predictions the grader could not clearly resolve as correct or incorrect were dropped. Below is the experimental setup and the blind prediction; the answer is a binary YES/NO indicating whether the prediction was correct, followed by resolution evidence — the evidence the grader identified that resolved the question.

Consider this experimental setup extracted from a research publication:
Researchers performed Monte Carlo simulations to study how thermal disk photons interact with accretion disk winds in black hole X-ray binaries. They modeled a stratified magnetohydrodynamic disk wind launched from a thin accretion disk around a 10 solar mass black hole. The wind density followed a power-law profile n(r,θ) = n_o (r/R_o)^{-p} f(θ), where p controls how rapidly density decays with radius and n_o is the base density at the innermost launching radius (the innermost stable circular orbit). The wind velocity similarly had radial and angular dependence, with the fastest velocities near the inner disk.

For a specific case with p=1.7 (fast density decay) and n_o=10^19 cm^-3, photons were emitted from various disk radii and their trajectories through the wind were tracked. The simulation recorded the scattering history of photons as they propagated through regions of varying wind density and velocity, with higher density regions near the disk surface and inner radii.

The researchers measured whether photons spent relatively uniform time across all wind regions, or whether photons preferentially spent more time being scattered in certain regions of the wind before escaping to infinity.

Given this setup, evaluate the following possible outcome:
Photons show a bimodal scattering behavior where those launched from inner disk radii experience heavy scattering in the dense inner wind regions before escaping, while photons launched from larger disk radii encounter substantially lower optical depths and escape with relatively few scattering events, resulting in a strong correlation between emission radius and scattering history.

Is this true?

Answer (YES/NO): NO